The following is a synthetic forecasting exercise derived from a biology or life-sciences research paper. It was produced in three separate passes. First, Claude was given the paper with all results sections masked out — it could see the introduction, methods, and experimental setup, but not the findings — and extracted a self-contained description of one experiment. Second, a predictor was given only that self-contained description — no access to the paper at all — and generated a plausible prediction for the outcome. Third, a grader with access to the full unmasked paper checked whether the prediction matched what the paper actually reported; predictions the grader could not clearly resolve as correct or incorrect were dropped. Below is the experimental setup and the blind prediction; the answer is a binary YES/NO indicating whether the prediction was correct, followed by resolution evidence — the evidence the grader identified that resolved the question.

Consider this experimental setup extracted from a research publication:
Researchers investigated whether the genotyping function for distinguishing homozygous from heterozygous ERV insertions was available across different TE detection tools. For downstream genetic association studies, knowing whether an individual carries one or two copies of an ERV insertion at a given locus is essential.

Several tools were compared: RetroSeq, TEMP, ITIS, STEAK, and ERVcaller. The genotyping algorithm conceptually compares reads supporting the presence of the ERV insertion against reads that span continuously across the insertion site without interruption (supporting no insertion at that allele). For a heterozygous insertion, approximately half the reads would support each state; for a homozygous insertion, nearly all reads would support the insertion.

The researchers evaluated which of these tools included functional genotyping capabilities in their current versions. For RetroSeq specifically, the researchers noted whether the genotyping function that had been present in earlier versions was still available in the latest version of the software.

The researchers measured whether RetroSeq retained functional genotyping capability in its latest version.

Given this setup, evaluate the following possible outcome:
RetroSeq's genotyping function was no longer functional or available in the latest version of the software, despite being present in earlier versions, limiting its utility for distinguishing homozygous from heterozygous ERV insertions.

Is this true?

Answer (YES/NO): YES